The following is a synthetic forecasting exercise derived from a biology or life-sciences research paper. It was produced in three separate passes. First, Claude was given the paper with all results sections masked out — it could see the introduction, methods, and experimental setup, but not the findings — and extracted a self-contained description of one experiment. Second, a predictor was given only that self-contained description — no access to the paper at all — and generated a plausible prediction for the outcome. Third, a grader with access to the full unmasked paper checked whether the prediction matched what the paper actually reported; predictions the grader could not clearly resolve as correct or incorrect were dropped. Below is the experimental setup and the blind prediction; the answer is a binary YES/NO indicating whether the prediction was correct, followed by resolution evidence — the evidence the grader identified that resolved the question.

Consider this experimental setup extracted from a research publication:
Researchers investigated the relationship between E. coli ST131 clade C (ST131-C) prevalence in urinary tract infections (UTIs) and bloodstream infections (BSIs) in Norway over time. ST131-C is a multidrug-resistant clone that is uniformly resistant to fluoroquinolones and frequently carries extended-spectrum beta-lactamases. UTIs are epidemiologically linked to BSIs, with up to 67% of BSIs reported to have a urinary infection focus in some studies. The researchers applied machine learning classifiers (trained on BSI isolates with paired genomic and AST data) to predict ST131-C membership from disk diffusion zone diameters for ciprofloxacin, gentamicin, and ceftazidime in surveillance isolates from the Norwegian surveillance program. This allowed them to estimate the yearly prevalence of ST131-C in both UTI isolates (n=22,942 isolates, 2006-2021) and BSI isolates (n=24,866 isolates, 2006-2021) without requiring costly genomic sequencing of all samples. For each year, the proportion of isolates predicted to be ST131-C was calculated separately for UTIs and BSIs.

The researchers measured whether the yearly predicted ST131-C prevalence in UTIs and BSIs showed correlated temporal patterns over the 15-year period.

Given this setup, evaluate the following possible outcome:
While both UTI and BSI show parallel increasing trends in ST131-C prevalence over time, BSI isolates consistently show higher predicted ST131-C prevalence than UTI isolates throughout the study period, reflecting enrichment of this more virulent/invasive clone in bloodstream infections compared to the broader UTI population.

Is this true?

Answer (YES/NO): YES